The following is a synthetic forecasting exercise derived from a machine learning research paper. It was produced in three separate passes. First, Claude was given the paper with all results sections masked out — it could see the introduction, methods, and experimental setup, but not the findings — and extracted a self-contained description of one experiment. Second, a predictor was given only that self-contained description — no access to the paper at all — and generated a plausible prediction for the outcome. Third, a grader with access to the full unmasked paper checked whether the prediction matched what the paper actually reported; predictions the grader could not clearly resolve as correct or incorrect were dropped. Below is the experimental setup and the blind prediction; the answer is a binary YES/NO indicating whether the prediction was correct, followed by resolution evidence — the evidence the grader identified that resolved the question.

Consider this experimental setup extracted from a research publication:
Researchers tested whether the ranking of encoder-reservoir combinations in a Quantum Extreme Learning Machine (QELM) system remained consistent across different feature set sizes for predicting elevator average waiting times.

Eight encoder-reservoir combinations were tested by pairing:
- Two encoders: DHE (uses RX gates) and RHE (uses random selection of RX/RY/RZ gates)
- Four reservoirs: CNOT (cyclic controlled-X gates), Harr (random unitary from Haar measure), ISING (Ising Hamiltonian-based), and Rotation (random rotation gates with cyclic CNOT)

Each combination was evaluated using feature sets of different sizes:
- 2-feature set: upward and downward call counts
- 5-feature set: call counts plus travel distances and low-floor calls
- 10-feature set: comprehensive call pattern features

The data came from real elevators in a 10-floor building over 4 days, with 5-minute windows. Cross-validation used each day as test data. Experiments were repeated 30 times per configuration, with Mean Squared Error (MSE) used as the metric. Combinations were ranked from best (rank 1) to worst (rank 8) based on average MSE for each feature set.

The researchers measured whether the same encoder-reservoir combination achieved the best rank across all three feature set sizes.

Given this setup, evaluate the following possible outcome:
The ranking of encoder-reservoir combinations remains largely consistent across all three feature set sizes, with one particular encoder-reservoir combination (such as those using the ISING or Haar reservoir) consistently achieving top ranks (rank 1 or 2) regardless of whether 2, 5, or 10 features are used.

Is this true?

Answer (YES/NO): YES